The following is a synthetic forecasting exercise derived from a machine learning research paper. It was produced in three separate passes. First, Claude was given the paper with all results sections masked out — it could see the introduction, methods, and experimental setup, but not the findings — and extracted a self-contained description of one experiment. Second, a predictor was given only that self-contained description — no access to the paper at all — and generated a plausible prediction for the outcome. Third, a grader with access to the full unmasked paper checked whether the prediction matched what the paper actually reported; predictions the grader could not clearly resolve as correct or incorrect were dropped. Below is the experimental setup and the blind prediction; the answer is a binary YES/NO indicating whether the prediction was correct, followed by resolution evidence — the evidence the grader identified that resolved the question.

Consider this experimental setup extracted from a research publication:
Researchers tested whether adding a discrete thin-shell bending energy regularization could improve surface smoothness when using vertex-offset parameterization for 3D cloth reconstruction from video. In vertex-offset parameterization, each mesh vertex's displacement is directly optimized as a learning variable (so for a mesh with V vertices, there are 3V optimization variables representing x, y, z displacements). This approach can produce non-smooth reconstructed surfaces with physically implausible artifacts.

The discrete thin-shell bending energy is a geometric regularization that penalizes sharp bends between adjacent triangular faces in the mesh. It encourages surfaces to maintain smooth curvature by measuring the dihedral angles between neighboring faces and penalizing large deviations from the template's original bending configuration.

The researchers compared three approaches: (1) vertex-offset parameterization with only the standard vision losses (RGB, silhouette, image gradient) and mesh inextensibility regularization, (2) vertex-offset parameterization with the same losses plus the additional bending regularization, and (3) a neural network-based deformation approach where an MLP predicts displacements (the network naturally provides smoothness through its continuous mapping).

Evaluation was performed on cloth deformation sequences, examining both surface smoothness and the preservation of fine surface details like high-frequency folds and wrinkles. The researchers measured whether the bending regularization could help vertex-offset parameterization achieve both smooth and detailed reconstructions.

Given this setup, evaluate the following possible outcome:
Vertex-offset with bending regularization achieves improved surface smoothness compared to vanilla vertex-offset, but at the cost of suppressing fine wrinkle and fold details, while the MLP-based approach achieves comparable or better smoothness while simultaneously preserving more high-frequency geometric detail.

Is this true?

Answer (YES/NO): YES